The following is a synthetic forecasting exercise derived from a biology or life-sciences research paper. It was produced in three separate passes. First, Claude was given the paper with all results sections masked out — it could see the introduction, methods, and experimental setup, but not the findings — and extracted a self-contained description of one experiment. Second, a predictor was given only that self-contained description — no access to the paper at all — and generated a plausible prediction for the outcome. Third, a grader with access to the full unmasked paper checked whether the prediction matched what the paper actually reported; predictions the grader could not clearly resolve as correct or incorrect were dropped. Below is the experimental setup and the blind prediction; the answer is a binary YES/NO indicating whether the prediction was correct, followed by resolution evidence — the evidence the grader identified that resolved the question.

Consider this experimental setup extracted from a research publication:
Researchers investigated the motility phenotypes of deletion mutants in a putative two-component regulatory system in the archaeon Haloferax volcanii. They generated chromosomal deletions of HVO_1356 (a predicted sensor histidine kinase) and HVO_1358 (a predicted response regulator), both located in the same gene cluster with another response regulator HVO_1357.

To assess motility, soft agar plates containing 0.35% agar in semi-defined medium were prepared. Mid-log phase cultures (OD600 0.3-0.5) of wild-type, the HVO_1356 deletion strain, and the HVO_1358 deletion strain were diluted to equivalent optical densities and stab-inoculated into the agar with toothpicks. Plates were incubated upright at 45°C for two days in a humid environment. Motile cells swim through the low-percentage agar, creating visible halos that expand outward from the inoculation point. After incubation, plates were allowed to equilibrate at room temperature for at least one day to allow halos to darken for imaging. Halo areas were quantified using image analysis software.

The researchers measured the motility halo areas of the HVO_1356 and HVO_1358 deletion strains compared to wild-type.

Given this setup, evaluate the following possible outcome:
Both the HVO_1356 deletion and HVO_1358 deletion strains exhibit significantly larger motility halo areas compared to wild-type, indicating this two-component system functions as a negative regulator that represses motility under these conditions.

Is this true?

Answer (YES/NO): NO